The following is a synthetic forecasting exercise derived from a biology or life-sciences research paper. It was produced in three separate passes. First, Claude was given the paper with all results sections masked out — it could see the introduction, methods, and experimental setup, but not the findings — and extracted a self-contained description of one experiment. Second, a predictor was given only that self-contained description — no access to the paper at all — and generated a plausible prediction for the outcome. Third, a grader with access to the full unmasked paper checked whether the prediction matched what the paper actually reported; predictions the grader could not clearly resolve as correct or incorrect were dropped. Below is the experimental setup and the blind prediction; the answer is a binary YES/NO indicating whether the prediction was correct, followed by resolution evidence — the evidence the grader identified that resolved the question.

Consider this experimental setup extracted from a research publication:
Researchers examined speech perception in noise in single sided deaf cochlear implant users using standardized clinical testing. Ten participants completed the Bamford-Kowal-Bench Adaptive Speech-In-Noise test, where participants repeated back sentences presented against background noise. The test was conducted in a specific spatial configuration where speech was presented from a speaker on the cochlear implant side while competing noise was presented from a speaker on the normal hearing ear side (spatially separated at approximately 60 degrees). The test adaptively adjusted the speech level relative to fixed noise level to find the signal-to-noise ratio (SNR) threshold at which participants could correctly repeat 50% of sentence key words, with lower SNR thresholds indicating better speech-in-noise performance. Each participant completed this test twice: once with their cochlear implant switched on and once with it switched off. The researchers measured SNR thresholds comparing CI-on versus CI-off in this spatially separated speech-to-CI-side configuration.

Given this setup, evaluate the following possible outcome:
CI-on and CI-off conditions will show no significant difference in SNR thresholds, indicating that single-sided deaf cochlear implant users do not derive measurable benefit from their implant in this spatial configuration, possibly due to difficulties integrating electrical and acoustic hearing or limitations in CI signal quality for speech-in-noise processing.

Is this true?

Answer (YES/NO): NO